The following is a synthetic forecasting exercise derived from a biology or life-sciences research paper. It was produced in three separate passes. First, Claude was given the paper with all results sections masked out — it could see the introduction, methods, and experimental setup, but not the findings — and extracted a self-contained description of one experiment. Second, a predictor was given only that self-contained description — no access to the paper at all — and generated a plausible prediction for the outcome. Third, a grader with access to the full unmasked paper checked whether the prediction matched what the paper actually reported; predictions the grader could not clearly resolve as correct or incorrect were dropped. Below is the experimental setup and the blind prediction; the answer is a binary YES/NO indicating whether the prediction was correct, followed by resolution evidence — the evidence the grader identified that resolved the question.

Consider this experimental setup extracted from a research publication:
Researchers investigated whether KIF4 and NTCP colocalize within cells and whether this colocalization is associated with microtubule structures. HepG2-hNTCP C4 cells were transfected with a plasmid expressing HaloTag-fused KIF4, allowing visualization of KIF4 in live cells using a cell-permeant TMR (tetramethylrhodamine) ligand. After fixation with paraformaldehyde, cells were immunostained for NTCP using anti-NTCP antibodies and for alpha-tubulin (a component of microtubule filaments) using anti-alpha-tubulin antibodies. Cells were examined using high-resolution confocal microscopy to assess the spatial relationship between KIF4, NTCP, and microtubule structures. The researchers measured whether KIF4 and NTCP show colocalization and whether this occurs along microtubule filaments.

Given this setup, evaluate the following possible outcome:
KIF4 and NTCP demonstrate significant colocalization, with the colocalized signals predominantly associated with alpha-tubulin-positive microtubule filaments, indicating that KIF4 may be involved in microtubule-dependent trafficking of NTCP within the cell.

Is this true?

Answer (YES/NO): YES